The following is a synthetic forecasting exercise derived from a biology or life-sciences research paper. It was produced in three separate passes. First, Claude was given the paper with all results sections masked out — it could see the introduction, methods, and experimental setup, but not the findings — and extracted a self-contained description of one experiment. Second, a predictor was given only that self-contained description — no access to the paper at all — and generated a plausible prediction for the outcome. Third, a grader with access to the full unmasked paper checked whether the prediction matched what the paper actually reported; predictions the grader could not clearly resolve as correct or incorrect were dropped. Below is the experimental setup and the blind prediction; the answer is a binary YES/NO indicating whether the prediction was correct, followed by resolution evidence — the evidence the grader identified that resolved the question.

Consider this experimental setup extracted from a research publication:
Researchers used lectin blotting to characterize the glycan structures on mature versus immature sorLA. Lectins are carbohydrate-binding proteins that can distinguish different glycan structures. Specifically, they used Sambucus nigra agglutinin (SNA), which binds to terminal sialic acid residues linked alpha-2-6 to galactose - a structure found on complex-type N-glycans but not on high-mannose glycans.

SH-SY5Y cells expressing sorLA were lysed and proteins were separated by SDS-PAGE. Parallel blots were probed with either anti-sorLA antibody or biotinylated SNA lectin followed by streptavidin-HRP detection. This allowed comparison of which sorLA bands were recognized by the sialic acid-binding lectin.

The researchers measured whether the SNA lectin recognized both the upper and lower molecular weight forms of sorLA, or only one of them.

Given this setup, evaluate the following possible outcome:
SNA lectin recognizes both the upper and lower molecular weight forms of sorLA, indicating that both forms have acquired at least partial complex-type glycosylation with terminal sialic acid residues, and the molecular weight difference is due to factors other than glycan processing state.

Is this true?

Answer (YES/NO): NO